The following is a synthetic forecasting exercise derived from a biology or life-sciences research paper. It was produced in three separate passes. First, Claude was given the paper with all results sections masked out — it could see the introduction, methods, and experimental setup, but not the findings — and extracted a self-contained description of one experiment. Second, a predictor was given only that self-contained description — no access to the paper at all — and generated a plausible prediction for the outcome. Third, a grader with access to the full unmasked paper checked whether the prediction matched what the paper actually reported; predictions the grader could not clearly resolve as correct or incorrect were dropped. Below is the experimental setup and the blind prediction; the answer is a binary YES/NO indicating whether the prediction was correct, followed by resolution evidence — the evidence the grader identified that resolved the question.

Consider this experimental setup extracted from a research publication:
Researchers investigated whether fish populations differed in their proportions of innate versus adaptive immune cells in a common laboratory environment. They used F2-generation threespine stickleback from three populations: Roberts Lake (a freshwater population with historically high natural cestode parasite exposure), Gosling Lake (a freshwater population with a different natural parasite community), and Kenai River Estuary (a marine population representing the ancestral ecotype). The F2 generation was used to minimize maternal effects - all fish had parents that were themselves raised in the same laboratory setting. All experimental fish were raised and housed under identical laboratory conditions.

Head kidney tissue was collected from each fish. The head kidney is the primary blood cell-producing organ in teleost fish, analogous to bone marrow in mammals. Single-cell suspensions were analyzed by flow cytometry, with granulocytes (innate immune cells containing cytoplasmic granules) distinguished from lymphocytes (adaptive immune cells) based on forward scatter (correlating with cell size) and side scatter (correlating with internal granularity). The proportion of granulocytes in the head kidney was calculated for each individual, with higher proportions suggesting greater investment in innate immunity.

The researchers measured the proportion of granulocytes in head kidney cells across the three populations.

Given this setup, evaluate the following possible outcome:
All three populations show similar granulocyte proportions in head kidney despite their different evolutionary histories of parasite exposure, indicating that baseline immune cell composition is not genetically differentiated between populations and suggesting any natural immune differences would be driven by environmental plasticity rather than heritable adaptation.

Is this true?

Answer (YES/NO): NO